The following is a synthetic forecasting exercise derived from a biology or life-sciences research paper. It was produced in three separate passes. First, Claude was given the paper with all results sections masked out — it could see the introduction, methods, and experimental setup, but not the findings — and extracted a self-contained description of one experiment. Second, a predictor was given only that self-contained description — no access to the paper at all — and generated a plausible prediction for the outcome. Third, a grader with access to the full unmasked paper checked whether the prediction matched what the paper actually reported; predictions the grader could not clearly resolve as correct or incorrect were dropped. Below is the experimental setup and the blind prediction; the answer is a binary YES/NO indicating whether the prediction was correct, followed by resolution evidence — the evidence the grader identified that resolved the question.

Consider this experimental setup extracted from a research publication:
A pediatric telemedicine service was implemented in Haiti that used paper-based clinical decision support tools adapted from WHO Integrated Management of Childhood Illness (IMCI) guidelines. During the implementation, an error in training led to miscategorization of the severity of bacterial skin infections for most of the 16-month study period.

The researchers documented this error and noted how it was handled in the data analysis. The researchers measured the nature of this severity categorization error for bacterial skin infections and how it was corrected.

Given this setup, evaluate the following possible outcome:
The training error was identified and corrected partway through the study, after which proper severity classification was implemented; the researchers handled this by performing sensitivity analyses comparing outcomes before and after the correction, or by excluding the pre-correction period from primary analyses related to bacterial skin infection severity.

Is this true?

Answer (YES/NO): NO